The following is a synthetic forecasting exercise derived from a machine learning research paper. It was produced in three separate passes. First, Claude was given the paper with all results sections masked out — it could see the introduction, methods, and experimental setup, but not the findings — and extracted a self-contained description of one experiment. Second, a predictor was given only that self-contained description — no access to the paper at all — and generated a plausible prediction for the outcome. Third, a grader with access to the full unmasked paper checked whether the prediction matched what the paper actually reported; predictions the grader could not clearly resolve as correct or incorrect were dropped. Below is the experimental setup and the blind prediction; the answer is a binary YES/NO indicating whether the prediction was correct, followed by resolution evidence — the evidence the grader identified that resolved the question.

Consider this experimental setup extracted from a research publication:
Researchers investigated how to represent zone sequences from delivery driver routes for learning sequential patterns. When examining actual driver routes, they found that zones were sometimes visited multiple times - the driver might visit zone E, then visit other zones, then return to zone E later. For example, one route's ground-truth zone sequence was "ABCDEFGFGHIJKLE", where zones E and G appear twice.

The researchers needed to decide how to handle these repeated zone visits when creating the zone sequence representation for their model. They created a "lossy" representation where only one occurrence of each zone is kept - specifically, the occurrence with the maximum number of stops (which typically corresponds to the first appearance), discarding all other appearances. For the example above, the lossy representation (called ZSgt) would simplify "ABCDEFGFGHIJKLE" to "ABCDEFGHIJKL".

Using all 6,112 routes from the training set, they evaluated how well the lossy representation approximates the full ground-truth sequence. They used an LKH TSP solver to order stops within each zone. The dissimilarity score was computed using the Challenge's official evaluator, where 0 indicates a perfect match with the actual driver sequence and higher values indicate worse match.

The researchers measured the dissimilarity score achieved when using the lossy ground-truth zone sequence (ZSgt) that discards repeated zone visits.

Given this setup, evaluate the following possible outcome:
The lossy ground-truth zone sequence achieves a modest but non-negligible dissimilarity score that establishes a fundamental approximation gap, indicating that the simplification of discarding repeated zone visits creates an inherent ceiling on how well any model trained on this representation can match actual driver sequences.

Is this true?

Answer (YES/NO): NO